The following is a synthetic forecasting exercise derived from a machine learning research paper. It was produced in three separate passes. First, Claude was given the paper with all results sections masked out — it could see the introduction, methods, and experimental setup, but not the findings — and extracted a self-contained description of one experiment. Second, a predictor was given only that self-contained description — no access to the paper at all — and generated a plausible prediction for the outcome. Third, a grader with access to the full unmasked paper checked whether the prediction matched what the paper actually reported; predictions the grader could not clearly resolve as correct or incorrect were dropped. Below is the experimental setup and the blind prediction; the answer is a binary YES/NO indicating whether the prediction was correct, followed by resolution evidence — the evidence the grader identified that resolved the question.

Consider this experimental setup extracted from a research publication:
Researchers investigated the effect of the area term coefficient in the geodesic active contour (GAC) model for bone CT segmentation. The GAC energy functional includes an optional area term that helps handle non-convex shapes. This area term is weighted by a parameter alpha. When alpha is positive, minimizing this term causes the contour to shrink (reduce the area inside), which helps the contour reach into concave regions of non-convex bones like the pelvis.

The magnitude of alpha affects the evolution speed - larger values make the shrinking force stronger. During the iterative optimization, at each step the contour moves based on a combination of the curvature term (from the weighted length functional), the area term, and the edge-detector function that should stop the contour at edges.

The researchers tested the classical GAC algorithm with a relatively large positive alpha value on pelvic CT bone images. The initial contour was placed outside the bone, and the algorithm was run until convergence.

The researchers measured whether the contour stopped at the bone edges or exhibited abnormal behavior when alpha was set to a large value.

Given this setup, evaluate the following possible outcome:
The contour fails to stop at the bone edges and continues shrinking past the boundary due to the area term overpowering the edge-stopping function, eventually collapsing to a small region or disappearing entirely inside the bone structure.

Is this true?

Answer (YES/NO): YES